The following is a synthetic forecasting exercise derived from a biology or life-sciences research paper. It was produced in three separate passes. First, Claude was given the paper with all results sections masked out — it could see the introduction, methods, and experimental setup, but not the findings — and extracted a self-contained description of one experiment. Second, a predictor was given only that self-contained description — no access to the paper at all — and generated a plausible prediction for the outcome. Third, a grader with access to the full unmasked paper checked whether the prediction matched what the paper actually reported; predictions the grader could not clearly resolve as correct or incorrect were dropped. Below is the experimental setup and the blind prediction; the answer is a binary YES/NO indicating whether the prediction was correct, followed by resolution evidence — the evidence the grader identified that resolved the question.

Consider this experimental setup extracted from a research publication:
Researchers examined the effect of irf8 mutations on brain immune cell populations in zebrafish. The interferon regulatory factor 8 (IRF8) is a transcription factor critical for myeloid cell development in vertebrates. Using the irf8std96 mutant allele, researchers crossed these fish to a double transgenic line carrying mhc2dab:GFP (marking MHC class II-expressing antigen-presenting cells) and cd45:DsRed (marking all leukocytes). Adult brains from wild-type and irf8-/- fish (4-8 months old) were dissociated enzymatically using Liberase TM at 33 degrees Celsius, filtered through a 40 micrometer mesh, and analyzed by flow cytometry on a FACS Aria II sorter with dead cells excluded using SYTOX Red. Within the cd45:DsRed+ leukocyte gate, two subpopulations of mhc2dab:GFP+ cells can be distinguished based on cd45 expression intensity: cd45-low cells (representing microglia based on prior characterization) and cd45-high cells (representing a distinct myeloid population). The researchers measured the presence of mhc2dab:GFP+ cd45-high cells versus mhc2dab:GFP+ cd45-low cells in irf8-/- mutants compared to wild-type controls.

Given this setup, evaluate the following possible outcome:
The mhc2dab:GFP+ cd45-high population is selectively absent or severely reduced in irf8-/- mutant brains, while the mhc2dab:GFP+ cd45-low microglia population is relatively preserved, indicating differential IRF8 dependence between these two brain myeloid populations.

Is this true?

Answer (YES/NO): NO